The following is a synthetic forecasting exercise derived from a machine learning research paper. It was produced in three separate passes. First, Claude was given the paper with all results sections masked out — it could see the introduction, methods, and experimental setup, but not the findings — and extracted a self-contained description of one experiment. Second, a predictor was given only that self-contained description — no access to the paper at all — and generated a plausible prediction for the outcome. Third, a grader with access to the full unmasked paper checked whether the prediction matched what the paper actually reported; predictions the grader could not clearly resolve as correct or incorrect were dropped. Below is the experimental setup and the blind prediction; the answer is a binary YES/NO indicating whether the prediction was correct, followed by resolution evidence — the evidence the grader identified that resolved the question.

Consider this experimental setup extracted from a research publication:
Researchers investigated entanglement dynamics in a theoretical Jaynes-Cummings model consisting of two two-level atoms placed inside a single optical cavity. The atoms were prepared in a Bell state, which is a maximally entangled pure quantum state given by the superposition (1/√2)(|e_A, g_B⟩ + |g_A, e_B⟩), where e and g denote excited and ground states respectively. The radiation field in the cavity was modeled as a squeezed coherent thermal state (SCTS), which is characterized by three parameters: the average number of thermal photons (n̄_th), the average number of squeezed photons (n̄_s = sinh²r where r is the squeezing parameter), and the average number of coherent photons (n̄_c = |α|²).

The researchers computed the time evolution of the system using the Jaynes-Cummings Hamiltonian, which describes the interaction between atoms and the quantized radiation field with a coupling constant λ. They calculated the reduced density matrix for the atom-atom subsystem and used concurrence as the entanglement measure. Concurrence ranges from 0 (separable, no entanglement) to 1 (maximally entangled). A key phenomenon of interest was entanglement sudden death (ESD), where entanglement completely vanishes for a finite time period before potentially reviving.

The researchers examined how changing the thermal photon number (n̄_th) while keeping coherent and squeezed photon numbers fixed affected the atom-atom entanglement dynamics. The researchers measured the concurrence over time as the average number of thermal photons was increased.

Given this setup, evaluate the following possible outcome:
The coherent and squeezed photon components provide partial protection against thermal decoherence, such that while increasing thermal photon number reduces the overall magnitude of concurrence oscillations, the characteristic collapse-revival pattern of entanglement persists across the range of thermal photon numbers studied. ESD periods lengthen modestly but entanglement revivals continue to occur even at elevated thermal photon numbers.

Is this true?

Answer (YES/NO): NO